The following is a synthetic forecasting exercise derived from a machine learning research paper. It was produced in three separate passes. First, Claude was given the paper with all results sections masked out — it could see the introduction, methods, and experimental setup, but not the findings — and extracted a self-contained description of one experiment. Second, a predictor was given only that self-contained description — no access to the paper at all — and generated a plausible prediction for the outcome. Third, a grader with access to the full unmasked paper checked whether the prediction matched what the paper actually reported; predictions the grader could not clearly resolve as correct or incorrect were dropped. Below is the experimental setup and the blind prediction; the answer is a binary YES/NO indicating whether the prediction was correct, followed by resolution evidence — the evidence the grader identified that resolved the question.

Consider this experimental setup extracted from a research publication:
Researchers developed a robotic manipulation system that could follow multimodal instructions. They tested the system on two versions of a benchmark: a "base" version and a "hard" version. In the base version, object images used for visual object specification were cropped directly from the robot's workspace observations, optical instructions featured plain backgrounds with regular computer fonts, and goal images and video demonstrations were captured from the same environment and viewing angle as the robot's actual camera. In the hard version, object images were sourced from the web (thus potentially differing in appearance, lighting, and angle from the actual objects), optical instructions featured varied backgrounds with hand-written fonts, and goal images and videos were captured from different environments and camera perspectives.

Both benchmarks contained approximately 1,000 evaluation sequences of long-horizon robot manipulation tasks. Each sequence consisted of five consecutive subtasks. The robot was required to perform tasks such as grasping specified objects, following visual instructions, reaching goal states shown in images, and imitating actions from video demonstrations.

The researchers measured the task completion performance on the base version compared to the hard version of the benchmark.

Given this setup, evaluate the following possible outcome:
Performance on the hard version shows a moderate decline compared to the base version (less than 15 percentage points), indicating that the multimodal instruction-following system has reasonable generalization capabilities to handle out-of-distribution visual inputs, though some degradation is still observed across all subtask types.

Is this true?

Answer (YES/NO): NO